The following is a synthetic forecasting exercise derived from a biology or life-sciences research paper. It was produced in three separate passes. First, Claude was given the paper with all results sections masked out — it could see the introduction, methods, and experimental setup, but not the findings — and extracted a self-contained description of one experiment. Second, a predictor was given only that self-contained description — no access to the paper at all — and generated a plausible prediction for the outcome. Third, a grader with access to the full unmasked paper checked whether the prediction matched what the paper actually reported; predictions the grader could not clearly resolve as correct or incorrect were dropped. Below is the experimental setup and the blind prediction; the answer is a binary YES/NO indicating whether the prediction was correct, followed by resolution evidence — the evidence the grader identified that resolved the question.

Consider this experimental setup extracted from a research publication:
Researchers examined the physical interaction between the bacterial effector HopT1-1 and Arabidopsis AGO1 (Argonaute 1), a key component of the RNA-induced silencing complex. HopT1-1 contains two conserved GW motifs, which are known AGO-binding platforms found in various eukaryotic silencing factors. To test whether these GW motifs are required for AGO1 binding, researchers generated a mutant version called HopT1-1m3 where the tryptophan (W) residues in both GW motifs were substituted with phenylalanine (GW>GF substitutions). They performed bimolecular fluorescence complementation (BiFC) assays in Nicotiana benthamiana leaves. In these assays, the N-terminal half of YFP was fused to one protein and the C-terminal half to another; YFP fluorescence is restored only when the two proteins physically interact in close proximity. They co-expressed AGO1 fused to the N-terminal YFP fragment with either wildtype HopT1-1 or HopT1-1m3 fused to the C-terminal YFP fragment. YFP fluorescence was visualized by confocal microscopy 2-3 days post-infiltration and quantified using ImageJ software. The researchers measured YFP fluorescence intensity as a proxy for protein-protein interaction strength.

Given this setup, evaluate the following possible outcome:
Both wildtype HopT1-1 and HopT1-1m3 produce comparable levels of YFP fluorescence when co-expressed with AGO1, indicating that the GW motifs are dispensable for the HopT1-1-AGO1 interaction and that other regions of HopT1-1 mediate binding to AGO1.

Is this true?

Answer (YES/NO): NO